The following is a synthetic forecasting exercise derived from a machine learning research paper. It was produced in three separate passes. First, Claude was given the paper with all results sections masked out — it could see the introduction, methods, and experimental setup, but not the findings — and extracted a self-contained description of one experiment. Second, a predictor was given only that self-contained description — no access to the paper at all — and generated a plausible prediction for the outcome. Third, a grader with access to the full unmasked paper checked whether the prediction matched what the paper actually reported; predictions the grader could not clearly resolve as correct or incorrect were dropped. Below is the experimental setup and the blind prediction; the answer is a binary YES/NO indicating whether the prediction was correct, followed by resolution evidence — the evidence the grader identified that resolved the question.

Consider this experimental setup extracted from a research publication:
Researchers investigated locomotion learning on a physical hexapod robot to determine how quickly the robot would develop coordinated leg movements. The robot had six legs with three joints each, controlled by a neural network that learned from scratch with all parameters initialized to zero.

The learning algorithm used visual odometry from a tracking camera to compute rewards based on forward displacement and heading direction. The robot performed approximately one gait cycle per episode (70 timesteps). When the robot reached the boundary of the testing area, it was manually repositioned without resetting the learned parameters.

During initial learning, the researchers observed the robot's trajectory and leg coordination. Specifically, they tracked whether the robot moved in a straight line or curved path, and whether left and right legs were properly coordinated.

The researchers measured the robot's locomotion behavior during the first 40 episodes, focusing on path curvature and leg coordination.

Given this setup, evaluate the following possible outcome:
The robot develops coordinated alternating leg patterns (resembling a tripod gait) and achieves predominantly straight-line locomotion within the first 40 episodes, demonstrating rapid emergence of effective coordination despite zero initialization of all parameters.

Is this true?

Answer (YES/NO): NO